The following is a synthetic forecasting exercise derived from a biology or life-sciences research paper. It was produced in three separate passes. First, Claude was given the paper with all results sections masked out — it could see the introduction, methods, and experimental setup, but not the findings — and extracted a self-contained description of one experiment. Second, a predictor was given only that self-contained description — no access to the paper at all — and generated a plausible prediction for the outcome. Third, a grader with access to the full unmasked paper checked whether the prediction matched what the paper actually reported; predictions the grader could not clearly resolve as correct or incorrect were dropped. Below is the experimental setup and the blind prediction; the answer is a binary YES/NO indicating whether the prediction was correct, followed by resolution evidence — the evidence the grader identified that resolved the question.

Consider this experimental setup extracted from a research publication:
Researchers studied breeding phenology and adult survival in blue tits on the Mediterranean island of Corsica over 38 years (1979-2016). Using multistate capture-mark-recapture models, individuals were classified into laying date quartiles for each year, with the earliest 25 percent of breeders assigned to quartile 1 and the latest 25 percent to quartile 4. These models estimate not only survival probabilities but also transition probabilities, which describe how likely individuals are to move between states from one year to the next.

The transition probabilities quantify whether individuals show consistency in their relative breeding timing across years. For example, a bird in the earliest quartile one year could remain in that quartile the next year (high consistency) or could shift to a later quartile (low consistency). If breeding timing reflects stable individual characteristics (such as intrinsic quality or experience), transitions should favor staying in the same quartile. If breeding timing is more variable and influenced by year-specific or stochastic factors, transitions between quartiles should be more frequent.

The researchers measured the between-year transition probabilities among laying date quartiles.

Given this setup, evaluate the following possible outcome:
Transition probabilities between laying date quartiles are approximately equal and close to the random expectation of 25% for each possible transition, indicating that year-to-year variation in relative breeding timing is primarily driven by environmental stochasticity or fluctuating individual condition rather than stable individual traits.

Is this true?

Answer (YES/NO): NO